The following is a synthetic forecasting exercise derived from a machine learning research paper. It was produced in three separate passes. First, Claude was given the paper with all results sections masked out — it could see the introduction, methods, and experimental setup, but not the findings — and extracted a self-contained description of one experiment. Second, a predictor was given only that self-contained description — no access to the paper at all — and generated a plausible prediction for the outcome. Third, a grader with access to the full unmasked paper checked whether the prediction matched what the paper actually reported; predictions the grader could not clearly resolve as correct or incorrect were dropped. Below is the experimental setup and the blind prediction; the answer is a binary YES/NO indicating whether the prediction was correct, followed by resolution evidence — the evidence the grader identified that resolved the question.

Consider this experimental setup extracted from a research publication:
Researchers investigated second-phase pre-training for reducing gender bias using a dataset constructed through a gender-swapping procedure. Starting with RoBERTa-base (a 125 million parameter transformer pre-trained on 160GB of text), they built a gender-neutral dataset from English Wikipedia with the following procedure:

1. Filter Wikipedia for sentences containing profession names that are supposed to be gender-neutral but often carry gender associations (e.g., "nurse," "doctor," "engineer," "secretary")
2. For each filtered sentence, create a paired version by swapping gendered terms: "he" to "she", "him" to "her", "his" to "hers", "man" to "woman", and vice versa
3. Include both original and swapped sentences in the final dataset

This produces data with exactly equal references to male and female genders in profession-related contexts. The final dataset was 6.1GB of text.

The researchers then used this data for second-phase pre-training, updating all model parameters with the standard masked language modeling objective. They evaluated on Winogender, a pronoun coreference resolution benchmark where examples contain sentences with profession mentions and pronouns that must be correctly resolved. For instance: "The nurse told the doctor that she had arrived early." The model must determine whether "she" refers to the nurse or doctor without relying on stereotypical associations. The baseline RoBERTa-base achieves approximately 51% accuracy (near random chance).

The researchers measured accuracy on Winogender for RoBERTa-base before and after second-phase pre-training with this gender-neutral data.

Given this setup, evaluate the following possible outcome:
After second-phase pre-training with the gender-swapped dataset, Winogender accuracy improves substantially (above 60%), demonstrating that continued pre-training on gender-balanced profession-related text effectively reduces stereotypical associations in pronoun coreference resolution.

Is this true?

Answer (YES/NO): NO